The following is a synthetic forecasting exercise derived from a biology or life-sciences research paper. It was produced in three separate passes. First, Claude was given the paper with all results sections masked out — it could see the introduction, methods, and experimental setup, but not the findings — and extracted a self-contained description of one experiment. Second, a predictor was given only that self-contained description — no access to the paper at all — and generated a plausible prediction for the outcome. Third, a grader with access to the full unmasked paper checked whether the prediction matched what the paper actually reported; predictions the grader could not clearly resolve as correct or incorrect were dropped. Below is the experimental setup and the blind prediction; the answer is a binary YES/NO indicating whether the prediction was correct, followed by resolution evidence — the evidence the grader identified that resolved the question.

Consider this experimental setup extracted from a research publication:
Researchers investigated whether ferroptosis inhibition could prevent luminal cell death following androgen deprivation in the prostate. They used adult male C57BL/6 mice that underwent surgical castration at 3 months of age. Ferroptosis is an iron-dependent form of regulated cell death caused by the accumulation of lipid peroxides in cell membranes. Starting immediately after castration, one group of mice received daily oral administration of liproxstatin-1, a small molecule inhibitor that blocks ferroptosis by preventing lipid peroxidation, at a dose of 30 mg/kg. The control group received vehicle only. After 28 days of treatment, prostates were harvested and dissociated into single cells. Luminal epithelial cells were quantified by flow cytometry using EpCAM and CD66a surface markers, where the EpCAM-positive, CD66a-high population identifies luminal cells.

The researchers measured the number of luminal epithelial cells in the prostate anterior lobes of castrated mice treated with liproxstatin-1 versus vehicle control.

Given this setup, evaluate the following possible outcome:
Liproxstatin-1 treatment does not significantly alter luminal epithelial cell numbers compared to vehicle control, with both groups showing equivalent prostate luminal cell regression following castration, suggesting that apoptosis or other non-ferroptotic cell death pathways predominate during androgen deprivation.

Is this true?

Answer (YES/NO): NO